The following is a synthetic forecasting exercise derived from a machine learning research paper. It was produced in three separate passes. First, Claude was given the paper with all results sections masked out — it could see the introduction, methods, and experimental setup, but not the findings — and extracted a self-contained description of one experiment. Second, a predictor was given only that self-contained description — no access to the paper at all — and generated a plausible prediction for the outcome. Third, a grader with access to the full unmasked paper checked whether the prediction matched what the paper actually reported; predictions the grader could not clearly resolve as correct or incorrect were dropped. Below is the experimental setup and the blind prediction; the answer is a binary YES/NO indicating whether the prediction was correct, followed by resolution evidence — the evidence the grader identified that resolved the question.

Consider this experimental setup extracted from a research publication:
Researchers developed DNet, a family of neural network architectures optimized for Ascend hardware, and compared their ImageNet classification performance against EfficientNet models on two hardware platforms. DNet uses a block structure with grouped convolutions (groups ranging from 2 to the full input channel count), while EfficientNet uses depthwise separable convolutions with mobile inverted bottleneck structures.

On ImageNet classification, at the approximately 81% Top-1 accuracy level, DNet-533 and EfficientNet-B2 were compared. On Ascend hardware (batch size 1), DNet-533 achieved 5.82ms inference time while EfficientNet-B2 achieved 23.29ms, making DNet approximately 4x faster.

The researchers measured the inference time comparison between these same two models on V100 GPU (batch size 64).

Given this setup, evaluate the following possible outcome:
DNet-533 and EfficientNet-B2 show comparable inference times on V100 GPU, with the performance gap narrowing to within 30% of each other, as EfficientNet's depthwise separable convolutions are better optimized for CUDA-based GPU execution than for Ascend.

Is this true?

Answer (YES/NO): YES